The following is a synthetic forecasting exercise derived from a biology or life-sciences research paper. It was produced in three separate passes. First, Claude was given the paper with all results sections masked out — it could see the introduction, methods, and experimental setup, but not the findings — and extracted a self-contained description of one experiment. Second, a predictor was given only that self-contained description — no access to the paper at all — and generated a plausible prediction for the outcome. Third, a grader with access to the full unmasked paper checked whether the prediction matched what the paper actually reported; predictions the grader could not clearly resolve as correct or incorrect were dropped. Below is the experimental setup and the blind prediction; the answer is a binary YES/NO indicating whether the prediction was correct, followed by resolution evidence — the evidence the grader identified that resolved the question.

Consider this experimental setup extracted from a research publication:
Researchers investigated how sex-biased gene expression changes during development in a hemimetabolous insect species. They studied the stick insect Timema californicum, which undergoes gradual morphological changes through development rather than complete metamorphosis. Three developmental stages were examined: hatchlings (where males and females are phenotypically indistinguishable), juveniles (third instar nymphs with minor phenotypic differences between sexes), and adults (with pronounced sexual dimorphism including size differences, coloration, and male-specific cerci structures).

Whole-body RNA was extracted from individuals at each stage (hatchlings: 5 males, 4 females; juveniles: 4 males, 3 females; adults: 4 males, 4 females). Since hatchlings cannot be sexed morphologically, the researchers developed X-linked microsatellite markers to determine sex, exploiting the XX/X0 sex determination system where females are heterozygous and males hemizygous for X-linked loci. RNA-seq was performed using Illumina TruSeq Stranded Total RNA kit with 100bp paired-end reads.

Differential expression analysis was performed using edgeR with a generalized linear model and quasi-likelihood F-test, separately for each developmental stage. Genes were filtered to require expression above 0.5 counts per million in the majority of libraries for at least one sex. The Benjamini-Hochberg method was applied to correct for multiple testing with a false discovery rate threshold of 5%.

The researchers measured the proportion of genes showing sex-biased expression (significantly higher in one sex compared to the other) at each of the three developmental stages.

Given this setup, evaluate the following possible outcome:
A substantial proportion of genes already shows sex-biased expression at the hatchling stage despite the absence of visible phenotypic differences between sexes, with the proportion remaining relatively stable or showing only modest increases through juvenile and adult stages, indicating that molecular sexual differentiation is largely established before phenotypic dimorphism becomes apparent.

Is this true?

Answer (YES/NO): NO